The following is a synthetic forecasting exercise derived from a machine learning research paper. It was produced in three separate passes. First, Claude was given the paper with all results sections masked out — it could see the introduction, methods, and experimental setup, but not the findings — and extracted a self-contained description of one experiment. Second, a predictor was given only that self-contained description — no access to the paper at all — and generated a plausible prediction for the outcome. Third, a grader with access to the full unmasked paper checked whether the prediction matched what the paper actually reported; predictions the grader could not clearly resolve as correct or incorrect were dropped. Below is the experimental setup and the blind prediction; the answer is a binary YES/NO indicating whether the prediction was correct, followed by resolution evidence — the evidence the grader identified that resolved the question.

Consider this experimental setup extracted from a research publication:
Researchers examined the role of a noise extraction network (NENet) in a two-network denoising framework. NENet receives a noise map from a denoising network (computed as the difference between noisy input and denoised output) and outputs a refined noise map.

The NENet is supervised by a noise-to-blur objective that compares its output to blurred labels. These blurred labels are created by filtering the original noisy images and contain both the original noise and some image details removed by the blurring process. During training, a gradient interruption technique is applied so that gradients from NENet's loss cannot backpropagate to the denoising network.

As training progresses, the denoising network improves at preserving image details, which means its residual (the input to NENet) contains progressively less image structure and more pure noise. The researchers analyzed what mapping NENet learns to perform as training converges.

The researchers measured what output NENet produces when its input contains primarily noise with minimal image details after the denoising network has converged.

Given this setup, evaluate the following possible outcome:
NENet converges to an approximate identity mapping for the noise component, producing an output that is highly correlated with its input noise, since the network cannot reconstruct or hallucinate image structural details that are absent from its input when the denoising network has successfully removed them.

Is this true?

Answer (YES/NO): YES